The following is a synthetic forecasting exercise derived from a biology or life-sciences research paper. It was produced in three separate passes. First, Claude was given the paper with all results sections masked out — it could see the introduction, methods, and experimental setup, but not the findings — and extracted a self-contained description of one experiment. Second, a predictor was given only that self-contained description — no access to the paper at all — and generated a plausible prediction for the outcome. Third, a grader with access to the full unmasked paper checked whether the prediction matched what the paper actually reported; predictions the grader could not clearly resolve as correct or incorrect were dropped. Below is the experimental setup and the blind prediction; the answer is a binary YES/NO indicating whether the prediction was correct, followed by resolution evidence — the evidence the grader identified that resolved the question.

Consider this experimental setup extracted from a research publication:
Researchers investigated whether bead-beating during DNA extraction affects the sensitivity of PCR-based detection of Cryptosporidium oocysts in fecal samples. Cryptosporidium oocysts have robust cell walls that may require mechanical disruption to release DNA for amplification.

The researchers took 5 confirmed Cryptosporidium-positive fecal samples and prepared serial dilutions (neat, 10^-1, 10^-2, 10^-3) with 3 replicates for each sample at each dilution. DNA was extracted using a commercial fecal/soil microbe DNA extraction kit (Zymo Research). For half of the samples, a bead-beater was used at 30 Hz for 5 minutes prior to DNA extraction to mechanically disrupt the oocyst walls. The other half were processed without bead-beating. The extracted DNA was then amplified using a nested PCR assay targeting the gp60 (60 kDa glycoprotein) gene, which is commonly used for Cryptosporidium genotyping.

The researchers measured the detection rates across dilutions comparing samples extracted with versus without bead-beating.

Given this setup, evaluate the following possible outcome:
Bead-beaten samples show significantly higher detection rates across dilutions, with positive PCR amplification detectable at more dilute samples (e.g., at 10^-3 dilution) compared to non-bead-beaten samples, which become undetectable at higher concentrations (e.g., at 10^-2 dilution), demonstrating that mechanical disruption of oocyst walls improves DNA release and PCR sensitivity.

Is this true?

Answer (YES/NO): NO